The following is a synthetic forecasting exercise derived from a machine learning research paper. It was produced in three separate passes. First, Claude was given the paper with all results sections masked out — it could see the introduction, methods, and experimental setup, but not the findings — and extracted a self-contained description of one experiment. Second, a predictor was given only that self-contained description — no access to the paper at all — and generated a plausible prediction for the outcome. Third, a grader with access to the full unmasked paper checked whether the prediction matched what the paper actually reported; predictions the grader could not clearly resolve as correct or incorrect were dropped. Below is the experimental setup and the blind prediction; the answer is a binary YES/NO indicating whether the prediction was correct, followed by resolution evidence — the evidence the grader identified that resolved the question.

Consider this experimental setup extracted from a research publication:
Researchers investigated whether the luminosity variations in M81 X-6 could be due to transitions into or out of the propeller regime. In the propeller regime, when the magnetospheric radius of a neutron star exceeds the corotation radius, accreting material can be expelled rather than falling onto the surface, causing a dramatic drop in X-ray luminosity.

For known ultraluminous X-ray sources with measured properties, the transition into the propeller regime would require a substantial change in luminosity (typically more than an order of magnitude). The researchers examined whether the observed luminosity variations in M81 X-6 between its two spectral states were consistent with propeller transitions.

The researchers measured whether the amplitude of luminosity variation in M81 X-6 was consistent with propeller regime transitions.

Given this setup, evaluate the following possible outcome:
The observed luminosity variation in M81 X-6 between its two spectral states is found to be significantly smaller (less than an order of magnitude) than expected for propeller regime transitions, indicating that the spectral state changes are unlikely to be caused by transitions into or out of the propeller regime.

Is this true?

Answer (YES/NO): YES